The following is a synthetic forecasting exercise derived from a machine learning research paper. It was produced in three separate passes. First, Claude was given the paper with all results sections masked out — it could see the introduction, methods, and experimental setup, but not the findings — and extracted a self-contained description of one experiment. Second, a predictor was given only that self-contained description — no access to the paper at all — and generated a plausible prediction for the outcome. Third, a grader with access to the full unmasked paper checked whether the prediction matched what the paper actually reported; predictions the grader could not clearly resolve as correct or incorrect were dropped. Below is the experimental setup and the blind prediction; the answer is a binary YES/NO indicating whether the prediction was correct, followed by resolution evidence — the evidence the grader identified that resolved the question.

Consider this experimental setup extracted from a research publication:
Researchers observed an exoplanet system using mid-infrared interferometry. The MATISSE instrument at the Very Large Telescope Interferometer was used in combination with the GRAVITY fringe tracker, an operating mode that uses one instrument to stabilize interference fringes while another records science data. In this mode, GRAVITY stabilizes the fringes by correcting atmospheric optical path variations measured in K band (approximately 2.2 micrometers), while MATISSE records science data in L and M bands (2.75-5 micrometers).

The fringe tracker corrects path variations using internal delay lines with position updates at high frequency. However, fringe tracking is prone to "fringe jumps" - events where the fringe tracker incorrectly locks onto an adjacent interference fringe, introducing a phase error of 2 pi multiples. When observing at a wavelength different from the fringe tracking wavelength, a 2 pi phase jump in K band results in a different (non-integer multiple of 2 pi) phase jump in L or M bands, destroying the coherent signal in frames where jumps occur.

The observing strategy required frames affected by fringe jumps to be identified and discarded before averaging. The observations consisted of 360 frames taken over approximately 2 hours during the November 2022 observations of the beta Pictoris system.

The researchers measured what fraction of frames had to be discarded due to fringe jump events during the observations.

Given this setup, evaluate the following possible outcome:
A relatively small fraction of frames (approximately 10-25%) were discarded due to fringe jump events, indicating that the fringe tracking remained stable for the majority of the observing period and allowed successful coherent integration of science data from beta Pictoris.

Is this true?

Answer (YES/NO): YES